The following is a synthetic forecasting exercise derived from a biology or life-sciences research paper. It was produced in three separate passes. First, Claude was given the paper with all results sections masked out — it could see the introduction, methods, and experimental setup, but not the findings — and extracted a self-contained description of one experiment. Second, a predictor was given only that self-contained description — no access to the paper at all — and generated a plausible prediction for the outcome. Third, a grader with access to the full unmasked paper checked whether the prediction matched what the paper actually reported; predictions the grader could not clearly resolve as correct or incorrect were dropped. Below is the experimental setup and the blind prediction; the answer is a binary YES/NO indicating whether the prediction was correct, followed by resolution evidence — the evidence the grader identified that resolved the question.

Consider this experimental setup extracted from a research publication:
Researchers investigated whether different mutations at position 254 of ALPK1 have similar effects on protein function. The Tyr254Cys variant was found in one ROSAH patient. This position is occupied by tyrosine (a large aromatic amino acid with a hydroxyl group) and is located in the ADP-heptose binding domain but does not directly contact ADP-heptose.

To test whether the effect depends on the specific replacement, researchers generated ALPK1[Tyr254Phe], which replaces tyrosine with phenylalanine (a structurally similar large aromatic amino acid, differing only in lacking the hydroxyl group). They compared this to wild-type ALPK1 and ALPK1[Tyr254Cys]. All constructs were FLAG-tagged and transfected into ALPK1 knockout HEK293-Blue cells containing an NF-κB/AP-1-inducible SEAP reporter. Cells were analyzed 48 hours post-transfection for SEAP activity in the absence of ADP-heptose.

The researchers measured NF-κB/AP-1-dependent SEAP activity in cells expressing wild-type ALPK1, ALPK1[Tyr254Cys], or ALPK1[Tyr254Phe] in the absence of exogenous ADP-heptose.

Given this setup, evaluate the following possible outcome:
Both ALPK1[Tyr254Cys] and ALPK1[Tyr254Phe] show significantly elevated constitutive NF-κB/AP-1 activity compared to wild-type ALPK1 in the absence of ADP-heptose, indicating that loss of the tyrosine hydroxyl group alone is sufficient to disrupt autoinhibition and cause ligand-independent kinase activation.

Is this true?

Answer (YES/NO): NO